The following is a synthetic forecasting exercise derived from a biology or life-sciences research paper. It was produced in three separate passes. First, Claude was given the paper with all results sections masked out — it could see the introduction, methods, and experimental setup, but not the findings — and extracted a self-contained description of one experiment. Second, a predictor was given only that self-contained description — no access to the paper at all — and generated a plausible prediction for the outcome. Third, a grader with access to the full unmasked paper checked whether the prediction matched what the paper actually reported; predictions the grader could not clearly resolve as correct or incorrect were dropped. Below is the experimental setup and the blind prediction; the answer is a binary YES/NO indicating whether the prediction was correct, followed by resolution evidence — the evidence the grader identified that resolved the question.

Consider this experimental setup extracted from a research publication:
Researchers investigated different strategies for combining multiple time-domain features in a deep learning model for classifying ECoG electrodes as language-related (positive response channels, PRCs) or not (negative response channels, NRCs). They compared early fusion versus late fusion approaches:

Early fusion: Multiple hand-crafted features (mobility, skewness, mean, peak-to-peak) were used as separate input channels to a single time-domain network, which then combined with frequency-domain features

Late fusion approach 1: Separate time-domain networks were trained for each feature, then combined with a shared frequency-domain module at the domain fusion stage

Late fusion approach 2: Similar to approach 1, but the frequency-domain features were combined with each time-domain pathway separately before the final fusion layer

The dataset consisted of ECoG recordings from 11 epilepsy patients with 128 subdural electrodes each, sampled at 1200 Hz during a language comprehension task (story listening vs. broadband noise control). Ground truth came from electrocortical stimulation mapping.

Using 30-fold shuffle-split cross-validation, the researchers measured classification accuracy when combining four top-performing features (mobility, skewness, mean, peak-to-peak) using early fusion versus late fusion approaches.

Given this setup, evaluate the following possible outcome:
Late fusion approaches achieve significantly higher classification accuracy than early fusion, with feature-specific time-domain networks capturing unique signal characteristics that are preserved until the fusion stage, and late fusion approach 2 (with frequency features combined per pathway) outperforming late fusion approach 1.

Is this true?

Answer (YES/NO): NO